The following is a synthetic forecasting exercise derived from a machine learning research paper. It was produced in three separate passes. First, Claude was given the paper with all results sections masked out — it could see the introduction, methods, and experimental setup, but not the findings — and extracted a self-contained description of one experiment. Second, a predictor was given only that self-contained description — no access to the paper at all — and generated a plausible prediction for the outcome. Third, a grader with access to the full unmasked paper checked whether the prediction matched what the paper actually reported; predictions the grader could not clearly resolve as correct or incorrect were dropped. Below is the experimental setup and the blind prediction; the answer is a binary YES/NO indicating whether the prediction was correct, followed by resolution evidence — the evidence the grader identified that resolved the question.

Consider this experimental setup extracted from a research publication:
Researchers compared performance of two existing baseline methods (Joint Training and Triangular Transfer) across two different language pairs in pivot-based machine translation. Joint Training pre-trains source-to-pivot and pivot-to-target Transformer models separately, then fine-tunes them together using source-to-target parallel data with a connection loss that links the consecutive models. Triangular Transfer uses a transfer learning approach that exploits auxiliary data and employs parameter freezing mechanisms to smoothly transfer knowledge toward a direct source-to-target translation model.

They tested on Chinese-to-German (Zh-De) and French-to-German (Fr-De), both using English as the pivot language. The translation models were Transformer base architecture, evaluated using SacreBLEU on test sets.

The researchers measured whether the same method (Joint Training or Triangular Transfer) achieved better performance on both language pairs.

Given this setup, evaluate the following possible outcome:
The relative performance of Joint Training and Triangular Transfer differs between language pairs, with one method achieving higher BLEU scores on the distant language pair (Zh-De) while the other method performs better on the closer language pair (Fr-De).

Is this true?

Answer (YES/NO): YES